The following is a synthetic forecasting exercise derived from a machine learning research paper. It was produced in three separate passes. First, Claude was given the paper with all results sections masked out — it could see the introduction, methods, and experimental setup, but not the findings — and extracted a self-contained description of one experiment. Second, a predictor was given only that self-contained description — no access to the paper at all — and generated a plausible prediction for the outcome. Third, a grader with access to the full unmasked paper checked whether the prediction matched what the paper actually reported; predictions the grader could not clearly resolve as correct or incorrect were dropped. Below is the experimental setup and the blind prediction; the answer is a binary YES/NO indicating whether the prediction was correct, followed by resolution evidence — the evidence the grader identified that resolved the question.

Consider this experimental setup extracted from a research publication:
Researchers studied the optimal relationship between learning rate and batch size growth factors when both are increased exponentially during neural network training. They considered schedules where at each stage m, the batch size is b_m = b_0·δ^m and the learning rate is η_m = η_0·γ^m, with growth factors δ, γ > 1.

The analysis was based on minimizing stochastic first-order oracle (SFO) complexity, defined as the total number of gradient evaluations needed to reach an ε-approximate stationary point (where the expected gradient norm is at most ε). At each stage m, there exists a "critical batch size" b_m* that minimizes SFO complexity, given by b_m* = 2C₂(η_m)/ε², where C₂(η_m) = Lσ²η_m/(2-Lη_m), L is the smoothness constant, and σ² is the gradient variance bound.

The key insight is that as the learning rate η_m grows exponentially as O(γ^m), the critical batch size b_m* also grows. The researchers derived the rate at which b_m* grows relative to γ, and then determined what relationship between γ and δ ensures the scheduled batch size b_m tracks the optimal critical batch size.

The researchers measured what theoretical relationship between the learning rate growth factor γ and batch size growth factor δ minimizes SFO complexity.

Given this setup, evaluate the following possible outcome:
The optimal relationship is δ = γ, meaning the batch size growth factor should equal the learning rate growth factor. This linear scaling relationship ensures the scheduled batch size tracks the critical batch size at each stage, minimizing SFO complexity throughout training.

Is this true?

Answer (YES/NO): NO